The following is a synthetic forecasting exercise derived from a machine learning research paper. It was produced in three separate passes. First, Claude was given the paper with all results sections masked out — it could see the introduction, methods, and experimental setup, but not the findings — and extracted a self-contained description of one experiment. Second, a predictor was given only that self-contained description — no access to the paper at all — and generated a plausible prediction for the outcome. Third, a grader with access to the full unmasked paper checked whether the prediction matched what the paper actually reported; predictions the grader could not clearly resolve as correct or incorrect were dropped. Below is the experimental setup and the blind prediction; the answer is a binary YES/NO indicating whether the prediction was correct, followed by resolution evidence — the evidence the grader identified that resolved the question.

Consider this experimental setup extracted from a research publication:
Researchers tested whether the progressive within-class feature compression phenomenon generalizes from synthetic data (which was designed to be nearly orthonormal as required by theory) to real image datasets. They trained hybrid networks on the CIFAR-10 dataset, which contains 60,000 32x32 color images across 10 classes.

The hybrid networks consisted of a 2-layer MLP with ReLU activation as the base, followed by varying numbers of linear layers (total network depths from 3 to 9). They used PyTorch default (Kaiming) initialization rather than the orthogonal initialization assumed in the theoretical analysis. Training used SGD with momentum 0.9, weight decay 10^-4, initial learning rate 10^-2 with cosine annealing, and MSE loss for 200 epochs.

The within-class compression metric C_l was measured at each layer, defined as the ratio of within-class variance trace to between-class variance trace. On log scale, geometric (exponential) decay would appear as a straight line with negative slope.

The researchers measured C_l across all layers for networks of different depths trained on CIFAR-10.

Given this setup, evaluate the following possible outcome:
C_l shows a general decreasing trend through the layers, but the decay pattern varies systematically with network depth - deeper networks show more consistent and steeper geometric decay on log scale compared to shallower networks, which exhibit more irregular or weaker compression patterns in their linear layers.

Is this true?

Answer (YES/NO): NO